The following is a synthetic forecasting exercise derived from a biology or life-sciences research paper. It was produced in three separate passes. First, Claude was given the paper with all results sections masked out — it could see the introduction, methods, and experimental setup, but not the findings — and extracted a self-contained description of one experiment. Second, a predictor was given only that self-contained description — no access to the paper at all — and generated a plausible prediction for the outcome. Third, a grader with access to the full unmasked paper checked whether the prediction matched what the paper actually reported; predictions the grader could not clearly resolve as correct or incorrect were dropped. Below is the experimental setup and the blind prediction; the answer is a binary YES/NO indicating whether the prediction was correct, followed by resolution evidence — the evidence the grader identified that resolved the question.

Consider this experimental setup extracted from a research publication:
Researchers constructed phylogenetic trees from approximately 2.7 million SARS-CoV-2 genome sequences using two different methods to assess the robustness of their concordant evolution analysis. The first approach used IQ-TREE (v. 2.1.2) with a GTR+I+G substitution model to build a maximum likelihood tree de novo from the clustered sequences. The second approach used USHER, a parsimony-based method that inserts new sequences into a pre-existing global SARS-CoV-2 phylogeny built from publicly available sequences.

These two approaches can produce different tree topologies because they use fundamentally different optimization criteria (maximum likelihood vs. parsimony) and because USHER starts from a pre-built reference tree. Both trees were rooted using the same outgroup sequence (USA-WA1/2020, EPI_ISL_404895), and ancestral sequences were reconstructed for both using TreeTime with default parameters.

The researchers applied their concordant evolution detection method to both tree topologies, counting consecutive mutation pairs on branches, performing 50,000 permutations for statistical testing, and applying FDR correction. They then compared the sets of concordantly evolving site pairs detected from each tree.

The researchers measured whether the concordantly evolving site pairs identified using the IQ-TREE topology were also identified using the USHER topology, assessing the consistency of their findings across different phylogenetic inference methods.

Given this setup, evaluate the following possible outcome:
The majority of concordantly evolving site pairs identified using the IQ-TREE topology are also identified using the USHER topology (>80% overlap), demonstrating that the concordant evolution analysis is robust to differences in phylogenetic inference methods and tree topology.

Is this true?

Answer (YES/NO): NO